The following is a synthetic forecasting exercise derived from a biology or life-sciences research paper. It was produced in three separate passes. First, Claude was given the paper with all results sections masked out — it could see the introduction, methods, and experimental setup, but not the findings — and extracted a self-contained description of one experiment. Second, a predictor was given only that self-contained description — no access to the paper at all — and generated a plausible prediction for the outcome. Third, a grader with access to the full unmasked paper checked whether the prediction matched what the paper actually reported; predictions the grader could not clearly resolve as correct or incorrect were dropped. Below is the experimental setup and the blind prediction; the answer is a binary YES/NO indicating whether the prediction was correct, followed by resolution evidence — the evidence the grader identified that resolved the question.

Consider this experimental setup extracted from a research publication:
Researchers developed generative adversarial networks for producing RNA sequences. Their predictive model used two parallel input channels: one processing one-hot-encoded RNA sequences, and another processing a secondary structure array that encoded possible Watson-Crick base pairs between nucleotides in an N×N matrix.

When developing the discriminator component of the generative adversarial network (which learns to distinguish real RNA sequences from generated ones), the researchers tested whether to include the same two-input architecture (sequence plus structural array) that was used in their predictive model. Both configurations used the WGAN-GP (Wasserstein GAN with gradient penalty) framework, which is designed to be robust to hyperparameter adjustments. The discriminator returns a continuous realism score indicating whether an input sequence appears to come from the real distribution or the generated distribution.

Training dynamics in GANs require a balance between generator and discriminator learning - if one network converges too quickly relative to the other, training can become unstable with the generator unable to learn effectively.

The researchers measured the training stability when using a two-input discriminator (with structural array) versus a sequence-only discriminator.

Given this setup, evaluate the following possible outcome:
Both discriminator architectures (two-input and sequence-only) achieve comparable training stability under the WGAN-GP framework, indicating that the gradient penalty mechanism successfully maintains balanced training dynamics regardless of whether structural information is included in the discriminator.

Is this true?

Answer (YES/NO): NO